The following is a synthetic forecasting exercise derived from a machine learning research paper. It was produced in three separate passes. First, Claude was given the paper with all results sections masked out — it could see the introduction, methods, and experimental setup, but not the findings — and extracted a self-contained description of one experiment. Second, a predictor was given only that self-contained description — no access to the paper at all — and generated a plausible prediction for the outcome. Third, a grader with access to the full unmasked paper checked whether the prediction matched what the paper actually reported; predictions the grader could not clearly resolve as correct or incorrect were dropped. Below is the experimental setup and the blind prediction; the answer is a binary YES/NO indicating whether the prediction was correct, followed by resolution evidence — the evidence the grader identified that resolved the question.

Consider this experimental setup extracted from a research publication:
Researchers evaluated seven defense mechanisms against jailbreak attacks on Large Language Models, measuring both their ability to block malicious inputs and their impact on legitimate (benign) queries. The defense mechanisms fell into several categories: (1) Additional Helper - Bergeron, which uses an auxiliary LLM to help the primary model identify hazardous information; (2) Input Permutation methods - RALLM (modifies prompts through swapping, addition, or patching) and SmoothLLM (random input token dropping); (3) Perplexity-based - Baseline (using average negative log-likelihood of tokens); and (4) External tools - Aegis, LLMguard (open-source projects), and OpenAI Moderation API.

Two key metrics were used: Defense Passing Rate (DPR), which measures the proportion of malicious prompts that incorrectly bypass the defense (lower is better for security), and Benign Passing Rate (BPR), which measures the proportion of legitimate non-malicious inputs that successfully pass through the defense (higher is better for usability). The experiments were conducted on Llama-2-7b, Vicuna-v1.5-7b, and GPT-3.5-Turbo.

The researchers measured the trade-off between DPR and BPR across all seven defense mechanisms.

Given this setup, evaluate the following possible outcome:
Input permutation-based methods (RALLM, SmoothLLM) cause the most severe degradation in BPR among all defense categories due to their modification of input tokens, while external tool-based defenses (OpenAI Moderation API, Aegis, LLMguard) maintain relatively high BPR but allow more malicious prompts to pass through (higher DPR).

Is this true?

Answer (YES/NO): NO